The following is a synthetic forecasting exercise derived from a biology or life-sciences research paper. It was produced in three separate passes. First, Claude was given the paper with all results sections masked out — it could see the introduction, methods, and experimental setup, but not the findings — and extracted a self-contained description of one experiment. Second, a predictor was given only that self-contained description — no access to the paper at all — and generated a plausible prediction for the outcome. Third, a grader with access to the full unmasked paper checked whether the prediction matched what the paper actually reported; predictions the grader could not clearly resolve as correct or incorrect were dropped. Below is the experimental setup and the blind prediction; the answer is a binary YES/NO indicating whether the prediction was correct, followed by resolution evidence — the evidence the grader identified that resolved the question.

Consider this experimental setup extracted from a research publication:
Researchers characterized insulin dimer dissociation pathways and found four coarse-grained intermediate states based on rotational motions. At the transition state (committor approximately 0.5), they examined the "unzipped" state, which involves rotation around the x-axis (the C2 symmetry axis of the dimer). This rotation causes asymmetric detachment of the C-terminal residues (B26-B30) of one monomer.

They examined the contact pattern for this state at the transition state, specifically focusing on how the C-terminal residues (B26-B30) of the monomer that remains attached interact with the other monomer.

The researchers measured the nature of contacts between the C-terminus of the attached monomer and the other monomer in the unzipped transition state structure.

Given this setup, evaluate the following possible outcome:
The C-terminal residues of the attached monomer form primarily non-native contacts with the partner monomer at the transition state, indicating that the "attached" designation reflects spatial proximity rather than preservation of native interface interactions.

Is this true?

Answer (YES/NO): YES